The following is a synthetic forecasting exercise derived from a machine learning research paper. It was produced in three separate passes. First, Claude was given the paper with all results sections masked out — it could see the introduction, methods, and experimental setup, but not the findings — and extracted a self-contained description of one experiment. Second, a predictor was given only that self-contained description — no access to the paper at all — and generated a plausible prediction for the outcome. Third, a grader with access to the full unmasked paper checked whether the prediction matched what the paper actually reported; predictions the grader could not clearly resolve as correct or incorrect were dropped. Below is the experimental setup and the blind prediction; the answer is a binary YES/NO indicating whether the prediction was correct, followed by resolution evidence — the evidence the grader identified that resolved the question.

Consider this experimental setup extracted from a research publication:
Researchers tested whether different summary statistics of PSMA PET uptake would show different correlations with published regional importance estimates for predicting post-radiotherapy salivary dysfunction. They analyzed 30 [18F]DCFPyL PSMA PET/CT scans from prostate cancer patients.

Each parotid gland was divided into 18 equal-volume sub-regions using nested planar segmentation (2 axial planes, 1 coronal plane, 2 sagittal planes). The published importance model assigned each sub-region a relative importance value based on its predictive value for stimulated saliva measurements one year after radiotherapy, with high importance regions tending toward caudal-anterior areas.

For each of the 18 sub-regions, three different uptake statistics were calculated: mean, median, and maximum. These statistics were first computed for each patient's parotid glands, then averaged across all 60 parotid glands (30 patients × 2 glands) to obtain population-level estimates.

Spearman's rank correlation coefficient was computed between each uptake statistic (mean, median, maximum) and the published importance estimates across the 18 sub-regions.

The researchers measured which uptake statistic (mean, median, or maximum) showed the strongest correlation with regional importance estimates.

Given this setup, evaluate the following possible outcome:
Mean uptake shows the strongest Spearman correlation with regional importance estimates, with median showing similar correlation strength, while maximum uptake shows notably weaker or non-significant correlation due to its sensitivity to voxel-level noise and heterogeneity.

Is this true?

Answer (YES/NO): YES